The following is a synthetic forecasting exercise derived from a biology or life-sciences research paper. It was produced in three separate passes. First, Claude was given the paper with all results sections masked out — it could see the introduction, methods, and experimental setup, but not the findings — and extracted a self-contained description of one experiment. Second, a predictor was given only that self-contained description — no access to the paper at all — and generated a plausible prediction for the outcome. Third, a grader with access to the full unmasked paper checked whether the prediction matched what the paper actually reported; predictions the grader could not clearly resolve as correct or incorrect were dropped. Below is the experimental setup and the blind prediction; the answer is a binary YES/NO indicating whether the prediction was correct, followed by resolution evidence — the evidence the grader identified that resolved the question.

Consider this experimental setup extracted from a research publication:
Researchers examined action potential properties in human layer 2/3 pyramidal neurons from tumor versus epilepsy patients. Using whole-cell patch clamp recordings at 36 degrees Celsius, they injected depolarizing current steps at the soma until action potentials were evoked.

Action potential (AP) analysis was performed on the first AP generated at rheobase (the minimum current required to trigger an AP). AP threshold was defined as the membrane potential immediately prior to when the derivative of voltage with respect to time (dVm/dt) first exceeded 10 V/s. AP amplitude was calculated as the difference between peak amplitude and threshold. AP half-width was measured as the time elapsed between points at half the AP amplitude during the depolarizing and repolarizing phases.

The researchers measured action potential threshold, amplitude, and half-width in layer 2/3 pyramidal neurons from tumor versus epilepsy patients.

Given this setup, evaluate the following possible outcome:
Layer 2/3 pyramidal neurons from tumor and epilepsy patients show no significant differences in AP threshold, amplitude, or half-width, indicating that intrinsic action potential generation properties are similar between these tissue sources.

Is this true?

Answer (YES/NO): NO